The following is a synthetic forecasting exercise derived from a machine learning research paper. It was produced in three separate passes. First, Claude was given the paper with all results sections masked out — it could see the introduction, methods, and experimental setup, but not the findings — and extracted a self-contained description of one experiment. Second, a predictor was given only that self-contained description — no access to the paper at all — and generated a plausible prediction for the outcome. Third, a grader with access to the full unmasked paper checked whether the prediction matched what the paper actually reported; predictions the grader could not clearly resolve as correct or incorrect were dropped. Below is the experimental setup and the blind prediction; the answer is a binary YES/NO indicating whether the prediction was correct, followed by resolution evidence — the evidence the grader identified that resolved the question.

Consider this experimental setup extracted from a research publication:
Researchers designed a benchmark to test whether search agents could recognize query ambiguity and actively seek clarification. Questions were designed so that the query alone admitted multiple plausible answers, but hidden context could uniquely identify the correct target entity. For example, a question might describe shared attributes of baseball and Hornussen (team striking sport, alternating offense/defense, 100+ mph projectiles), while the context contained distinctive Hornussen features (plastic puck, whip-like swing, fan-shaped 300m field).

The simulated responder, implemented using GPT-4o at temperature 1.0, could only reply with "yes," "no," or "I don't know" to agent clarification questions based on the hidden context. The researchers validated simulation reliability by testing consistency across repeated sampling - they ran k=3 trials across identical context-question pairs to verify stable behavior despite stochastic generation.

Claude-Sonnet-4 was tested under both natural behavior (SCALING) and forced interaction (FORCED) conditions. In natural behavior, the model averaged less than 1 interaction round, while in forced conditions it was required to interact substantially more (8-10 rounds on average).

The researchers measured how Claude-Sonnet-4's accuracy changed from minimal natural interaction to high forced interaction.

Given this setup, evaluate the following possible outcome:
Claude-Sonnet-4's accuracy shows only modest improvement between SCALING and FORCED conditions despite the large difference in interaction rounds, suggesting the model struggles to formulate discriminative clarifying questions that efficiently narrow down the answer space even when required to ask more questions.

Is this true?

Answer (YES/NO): YES